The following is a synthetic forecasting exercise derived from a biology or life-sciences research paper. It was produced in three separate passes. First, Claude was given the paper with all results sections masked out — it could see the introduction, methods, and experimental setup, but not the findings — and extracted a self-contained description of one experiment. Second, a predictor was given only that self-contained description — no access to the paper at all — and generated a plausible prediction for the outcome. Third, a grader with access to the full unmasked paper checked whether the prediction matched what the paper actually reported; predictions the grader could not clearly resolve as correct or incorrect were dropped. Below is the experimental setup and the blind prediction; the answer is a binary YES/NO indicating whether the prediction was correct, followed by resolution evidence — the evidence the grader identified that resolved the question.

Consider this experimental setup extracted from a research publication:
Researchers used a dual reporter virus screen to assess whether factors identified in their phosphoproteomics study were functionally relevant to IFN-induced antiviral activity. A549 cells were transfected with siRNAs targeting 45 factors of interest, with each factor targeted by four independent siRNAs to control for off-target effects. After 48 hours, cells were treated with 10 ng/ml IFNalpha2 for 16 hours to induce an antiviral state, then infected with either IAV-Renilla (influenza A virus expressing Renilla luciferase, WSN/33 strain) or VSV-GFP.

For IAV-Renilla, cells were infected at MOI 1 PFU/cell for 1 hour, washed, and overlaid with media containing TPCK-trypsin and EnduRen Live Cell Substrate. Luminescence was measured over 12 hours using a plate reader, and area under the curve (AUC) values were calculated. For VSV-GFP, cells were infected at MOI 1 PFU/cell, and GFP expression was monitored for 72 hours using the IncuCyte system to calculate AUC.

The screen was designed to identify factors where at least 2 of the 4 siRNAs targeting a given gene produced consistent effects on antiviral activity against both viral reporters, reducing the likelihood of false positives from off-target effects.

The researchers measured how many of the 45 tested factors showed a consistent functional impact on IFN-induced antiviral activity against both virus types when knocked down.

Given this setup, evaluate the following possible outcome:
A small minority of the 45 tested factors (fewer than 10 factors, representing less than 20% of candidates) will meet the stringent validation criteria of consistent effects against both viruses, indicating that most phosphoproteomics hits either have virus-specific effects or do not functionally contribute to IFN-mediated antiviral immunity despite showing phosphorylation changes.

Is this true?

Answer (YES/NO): YES